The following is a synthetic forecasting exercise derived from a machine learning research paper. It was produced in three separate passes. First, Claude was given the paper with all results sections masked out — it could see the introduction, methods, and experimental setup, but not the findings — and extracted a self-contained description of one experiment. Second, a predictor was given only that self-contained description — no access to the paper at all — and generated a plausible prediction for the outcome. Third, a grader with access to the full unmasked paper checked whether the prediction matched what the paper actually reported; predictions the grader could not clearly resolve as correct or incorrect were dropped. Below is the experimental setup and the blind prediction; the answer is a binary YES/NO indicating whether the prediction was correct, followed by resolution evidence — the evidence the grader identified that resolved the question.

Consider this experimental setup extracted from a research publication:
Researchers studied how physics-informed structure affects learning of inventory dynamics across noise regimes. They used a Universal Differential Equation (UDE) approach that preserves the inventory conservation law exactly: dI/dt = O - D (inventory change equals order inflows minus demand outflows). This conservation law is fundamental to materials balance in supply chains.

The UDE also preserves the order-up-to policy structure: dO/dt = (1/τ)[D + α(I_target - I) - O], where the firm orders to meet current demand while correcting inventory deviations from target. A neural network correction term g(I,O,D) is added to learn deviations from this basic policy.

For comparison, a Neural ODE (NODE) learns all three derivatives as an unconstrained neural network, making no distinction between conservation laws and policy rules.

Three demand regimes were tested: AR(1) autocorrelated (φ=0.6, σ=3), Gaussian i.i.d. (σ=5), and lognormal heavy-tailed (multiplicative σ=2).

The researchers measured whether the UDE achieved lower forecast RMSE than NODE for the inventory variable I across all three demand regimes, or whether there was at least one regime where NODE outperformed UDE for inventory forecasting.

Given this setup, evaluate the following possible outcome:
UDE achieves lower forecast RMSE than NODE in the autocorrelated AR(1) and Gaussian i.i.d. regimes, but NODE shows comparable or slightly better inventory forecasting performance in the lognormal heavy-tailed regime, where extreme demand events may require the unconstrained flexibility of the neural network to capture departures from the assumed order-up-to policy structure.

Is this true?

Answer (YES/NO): YES